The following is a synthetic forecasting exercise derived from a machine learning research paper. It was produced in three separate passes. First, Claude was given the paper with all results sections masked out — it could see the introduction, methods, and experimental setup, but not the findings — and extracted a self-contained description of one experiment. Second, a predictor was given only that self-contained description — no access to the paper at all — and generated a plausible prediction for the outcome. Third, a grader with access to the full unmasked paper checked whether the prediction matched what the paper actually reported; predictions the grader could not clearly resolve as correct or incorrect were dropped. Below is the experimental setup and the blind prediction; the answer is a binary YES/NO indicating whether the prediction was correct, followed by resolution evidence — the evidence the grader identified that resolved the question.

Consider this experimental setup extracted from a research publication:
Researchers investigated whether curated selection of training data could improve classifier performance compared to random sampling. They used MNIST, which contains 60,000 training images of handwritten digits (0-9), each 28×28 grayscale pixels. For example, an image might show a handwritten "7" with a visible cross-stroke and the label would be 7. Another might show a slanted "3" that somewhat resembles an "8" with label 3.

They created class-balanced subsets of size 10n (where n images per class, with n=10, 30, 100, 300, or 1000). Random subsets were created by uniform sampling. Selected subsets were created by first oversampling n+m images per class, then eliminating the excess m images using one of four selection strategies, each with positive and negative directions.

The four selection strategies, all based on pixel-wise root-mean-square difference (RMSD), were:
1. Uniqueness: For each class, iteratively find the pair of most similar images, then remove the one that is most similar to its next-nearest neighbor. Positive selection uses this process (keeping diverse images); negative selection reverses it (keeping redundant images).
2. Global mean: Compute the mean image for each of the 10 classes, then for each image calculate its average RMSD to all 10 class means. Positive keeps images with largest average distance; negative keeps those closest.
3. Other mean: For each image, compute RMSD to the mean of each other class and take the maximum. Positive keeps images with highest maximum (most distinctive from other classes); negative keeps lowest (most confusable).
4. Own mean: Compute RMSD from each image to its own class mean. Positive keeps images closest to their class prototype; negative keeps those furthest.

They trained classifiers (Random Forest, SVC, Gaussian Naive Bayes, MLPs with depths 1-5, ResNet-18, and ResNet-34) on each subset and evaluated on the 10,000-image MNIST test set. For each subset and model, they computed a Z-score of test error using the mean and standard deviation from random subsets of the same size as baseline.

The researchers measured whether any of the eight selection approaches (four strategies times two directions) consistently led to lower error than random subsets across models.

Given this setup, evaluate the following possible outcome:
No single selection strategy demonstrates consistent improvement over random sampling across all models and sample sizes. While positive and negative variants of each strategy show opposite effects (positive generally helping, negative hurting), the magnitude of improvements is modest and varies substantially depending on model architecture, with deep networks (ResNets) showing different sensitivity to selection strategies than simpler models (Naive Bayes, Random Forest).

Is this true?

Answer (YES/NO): NO